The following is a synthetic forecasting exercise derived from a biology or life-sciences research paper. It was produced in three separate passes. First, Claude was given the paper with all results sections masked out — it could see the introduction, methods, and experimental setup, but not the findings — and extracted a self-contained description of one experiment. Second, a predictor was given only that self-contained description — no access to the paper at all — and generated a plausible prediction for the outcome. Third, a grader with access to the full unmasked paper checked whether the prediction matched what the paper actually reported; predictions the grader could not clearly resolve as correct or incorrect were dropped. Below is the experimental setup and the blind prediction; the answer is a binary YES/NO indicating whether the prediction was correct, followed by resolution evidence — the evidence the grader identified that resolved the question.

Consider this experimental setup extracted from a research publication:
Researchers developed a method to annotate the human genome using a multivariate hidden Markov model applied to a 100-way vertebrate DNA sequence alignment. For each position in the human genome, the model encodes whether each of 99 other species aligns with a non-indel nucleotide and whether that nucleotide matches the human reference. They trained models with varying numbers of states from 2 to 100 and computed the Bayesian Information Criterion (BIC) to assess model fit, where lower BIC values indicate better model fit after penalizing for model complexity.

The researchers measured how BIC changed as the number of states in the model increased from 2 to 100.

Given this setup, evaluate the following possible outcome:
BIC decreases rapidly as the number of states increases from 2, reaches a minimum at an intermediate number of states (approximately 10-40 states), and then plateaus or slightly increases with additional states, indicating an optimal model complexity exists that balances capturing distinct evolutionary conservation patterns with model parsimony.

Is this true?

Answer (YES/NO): NO